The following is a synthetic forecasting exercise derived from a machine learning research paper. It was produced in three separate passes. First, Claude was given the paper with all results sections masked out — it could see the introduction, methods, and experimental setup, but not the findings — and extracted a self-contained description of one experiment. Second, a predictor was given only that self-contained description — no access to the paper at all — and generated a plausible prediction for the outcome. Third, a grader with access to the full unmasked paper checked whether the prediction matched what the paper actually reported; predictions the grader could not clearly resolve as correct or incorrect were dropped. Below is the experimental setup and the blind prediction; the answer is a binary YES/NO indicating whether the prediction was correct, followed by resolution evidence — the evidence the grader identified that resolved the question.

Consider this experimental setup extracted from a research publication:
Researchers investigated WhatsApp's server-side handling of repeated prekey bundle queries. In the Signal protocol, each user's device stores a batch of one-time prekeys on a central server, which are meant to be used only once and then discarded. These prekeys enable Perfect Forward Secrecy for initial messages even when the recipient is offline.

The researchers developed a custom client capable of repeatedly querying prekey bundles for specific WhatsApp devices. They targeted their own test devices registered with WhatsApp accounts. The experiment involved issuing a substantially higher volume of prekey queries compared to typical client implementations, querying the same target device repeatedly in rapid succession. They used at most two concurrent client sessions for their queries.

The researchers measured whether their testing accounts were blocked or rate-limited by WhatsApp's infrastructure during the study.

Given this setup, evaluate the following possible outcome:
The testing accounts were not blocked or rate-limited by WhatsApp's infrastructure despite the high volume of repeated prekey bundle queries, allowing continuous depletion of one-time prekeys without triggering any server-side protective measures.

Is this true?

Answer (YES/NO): YES